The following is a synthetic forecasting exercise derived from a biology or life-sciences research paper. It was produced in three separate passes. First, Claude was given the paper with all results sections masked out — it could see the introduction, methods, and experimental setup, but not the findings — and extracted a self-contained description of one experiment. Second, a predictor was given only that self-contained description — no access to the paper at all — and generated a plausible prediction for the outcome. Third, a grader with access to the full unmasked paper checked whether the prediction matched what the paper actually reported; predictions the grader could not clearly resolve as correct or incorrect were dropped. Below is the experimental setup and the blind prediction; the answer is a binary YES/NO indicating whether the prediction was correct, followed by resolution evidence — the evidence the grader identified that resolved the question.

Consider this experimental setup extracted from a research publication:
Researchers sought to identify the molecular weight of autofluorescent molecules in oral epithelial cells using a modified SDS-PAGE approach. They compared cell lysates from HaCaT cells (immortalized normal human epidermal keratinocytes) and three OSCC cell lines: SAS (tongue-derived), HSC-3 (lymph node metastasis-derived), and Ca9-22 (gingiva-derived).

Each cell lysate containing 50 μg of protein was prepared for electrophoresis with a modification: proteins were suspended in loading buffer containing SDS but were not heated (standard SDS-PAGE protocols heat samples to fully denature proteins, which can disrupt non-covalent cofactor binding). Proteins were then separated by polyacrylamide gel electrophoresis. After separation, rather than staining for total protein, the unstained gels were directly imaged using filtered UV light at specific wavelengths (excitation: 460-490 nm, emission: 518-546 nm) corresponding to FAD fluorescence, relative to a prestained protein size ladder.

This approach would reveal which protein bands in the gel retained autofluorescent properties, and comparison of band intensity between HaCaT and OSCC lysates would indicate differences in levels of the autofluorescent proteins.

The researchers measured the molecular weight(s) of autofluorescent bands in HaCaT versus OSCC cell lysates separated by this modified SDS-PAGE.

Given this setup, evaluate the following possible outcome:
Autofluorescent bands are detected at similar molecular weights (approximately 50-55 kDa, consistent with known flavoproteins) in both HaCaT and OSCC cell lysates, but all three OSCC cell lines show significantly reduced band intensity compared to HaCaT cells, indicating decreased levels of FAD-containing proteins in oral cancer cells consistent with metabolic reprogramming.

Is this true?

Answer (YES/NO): NO